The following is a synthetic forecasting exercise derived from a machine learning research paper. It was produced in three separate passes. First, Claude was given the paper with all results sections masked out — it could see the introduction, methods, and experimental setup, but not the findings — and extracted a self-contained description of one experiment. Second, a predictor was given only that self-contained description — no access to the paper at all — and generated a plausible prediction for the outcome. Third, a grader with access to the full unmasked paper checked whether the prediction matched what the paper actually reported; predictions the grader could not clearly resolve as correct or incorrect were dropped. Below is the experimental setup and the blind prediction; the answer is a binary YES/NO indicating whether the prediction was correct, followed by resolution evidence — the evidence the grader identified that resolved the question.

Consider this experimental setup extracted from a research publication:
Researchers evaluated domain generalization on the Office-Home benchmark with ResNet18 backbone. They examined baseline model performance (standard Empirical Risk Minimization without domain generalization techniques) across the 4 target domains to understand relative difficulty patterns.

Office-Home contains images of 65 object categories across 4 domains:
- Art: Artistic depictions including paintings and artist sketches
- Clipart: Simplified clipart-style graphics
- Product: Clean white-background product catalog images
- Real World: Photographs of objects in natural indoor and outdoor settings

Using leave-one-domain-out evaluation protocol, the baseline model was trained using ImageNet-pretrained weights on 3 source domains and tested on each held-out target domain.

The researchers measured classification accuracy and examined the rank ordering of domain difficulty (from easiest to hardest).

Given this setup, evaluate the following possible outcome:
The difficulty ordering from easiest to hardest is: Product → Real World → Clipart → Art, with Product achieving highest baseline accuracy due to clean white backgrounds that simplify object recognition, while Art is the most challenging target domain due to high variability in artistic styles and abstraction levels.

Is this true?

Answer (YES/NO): NO